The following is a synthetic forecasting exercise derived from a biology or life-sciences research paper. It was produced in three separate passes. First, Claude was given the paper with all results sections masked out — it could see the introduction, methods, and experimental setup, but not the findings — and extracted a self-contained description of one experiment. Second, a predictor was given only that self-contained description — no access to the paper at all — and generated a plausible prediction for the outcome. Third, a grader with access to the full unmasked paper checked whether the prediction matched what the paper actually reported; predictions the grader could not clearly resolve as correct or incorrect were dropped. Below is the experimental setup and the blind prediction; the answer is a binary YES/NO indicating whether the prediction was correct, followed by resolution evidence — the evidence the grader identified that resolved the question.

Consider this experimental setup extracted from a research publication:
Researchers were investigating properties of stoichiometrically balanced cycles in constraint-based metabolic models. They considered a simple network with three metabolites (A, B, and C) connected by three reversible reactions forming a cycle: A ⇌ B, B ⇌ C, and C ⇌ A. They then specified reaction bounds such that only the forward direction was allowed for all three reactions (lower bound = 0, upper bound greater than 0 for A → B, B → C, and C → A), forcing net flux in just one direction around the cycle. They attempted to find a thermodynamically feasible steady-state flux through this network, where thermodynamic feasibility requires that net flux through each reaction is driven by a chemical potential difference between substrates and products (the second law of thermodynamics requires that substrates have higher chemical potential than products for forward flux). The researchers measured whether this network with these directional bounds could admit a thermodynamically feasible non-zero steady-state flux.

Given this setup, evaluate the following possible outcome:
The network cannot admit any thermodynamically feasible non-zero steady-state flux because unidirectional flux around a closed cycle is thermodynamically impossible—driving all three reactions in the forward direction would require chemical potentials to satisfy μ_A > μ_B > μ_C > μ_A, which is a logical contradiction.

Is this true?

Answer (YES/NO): YES